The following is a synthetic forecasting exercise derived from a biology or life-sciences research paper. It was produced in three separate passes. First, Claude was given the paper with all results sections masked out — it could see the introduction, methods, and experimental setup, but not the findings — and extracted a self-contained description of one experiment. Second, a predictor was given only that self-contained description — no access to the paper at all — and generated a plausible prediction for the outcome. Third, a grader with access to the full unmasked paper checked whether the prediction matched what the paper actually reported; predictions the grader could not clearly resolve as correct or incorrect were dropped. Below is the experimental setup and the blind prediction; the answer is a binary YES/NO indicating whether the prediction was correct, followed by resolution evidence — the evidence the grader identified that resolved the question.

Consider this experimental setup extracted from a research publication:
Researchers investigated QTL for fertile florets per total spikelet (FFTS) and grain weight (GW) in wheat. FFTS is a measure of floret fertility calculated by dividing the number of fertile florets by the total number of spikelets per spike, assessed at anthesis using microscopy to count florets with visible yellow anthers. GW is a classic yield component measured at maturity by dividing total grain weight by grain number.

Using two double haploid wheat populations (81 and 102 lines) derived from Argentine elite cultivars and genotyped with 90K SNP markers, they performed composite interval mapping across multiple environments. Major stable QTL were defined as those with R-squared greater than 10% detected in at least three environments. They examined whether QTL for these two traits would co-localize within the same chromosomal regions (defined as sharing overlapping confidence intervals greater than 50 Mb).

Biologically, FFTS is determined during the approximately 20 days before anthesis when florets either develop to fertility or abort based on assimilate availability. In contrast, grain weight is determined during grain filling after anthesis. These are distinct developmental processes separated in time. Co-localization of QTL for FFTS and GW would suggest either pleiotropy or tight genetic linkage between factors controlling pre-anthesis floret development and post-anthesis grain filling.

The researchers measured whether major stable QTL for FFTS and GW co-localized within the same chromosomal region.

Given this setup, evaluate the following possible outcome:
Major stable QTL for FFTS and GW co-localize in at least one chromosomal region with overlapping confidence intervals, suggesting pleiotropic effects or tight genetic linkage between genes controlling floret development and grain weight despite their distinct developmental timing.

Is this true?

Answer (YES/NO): YES